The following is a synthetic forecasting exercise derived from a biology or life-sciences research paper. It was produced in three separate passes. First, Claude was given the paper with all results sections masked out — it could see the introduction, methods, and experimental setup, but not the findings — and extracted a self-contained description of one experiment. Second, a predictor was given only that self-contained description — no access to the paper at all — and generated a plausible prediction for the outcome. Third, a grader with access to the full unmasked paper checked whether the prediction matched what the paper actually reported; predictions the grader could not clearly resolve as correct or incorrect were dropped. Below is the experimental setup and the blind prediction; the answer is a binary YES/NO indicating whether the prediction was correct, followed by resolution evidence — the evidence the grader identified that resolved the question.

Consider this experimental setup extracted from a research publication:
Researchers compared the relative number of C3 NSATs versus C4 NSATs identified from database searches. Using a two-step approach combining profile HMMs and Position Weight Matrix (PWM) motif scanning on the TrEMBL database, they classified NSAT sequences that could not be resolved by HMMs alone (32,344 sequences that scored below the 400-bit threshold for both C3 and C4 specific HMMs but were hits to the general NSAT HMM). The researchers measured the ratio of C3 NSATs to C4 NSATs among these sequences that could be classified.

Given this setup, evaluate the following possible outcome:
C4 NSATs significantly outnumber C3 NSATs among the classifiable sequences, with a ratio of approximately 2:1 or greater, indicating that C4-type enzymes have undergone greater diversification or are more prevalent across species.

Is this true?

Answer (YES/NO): YES